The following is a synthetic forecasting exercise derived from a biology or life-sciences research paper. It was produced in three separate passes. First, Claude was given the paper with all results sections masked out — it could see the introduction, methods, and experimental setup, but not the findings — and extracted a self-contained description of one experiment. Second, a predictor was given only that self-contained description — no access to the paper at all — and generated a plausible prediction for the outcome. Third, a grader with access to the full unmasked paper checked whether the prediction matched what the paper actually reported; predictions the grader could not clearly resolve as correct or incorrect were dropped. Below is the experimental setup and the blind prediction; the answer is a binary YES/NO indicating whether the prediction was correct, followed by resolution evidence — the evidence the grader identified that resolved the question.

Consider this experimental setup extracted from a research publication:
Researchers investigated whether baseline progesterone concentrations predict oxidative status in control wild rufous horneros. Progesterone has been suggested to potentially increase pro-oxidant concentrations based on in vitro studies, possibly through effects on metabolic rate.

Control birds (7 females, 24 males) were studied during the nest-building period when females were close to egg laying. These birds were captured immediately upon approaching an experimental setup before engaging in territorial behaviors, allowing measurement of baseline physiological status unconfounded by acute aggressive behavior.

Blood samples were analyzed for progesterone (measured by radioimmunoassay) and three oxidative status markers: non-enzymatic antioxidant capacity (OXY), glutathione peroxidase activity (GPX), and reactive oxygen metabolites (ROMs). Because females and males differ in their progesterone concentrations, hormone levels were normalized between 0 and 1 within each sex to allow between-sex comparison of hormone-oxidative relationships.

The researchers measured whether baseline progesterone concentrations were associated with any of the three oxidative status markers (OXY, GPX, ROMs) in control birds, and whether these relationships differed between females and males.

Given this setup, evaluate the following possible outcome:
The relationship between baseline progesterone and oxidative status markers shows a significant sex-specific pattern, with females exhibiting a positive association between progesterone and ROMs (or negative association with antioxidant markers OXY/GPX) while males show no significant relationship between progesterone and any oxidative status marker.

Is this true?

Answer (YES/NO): NO